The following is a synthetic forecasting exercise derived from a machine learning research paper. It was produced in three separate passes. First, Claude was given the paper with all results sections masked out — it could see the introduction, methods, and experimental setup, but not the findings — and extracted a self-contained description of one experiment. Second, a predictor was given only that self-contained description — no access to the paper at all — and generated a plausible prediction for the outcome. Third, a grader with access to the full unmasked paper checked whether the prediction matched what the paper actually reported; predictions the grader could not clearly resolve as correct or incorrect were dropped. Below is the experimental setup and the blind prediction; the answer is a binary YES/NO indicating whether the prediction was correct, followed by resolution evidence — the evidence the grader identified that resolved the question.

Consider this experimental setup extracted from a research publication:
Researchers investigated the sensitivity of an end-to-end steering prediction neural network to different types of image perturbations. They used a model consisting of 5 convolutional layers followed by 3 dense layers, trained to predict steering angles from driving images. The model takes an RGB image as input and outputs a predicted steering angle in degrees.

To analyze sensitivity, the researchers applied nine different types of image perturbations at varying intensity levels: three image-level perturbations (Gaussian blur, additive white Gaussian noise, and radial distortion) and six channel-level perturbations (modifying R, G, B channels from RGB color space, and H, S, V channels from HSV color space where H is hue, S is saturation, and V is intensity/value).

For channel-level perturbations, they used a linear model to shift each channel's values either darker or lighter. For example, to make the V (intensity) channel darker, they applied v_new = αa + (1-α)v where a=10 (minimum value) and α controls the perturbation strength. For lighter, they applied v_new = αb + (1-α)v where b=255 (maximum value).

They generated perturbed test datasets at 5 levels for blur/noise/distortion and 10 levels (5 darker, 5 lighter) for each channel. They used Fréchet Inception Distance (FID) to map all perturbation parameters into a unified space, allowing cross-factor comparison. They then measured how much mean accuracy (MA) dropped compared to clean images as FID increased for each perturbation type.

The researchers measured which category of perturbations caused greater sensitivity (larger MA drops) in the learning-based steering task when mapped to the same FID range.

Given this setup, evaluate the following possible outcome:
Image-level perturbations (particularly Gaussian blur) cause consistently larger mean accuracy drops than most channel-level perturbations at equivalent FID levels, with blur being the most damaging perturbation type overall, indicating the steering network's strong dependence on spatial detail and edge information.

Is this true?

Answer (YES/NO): NO